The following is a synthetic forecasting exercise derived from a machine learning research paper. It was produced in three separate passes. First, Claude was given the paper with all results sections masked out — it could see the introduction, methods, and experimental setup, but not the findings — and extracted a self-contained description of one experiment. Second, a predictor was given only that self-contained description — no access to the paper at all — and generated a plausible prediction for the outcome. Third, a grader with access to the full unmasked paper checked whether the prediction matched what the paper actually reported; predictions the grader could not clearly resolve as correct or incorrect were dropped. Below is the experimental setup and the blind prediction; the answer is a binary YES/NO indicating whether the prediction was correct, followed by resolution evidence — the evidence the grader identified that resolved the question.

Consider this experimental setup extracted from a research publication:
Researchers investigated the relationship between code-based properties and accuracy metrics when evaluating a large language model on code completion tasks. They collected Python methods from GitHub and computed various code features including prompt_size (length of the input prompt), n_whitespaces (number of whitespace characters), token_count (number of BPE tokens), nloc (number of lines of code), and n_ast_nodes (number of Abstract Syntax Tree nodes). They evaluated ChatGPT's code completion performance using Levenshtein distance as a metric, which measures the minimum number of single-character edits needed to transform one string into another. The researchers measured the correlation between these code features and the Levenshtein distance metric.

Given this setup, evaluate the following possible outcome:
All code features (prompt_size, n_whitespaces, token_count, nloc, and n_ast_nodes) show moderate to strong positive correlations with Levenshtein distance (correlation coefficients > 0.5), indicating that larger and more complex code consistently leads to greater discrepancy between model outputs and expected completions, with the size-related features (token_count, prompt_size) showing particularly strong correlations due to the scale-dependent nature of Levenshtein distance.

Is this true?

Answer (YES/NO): NO